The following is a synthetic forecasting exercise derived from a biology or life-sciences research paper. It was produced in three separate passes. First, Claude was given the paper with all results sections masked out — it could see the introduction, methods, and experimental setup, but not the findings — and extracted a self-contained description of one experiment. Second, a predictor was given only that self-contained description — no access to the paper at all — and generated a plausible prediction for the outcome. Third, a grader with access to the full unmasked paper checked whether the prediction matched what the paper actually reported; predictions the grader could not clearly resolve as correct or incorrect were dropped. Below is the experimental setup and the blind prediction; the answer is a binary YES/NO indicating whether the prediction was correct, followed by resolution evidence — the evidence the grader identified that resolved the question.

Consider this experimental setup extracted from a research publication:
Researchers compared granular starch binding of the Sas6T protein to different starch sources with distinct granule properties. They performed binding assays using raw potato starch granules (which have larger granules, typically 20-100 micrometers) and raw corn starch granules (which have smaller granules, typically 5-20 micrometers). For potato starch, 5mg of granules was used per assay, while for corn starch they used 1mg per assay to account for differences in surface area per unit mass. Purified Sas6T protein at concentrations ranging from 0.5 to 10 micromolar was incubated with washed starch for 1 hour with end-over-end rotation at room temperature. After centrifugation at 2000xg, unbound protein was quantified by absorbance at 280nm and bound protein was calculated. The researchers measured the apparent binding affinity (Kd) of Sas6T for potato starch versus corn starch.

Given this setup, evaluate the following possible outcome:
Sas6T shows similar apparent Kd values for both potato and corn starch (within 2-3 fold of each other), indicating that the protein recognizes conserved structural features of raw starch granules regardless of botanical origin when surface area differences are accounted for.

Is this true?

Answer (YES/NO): YES